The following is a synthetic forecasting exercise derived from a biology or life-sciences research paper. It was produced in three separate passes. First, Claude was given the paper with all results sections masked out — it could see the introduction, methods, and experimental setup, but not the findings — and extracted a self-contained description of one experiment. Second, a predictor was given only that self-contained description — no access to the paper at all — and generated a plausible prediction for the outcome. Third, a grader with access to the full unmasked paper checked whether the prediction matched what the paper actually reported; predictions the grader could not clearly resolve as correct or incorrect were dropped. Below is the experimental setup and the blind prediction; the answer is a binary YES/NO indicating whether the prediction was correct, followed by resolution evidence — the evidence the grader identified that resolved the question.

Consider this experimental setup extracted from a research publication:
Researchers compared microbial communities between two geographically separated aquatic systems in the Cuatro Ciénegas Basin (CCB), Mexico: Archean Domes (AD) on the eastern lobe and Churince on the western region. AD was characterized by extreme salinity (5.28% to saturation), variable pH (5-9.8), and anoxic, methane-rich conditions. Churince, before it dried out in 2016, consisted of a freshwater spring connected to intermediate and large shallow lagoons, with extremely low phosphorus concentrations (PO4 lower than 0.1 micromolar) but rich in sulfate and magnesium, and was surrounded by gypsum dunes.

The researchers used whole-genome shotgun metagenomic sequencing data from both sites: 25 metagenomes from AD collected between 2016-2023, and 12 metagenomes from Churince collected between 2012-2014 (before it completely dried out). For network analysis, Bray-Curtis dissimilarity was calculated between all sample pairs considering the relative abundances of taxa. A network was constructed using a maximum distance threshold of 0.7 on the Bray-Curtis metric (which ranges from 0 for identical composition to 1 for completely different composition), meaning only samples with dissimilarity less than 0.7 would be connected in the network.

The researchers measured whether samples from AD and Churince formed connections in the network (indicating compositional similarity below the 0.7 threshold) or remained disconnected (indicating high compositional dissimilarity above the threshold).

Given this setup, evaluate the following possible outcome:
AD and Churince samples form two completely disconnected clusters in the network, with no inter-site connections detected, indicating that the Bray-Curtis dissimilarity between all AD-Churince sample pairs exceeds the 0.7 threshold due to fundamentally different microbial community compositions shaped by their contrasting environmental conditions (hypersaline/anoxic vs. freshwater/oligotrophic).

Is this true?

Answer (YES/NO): NO